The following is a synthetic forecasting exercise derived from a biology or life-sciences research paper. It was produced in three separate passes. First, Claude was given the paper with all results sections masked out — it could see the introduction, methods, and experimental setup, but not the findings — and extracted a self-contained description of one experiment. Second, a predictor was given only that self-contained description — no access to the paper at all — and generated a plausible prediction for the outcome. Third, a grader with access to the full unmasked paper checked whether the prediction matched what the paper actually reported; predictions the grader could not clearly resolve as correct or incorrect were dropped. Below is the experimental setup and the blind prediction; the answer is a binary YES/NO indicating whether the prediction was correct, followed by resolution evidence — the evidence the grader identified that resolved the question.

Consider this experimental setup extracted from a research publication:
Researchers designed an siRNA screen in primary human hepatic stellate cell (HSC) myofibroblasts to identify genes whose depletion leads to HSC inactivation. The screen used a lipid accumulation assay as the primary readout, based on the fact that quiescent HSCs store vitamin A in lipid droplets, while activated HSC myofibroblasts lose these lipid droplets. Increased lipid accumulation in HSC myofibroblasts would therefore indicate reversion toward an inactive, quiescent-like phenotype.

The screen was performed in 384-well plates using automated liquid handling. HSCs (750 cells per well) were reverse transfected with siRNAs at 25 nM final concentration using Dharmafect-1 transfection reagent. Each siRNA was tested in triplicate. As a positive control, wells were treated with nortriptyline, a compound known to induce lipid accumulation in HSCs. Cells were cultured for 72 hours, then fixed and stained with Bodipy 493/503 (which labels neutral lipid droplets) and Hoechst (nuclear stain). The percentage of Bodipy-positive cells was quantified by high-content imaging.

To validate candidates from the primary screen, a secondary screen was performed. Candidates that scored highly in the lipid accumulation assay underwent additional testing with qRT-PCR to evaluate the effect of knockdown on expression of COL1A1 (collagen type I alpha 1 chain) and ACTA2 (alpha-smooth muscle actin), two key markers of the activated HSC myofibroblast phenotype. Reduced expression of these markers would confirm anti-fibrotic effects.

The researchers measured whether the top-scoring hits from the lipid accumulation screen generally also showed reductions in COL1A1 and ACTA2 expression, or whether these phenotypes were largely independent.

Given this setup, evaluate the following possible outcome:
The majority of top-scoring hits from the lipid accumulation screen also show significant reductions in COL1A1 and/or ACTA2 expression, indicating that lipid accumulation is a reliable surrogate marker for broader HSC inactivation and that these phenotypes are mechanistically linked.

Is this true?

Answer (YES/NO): NO